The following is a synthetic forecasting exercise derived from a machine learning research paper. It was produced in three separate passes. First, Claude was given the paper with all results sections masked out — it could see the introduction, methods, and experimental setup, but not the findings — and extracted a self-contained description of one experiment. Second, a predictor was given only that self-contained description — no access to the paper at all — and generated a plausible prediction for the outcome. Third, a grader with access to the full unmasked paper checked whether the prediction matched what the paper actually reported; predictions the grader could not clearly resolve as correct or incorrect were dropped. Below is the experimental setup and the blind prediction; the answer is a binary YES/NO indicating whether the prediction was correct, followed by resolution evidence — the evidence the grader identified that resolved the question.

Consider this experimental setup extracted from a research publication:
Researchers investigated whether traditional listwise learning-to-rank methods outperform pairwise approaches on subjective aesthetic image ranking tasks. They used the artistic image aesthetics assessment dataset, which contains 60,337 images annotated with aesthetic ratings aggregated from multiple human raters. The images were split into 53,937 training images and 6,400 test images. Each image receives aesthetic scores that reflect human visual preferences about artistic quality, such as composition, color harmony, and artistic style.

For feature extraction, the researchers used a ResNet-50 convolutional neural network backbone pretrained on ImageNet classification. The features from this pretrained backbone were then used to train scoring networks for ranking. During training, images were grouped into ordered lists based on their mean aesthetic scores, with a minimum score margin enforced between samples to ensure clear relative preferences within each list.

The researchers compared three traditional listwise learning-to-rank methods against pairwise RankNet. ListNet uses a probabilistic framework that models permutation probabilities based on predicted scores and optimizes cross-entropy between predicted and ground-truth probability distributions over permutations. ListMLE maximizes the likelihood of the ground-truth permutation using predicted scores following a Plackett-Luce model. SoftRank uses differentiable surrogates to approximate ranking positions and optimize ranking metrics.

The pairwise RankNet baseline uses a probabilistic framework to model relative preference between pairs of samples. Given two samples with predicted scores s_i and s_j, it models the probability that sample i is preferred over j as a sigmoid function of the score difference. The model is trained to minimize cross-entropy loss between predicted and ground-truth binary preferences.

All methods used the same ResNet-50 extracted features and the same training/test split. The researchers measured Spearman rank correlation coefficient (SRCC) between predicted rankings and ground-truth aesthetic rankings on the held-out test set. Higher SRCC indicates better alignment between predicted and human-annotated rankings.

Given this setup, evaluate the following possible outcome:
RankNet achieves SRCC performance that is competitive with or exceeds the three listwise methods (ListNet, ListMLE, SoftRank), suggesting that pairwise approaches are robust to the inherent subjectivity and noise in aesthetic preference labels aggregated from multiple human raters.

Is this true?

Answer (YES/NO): YES